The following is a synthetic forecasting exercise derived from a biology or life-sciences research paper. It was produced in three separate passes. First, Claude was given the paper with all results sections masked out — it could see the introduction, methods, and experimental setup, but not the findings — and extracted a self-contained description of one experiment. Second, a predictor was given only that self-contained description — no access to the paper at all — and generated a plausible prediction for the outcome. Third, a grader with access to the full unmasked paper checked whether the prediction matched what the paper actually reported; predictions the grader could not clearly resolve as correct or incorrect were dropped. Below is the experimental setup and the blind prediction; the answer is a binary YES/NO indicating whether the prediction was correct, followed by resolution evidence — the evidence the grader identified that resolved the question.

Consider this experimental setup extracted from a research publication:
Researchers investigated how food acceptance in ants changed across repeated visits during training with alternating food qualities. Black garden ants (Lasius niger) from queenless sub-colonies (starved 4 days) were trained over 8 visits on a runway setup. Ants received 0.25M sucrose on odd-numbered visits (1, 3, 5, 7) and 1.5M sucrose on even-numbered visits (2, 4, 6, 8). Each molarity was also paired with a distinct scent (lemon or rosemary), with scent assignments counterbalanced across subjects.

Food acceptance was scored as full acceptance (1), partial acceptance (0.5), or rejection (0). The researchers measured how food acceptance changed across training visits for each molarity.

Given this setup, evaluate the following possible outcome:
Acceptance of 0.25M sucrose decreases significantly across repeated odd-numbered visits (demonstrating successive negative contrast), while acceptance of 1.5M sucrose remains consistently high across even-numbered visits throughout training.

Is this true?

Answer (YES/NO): NO